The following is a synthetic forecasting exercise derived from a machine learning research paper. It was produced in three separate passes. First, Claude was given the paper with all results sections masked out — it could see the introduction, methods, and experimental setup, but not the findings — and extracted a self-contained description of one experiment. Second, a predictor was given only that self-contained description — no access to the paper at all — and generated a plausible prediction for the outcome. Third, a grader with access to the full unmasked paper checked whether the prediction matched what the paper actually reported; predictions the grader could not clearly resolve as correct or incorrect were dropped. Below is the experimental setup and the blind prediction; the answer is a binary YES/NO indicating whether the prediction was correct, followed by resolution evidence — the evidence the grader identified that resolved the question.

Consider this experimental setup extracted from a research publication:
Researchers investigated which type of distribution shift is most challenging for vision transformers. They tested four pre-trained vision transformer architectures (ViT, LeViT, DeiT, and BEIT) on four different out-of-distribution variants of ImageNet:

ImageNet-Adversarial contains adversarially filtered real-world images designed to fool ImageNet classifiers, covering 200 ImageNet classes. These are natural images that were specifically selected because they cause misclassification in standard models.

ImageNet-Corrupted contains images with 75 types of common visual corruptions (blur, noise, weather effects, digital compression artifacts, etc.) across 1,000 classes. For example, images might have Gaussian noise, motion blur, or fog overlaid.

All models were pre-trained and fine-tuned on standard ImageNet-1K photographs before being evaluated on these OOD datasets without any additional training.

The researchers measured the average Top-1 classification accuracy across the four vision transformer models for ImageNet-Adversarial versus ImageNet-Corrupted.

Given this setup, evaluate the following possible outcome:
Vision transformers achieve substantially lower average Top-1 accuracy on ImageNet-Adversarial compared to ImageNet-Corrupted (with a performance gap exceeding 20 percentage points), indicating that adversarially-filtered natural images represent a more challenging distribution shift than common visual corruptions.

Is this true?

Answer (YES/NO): YES